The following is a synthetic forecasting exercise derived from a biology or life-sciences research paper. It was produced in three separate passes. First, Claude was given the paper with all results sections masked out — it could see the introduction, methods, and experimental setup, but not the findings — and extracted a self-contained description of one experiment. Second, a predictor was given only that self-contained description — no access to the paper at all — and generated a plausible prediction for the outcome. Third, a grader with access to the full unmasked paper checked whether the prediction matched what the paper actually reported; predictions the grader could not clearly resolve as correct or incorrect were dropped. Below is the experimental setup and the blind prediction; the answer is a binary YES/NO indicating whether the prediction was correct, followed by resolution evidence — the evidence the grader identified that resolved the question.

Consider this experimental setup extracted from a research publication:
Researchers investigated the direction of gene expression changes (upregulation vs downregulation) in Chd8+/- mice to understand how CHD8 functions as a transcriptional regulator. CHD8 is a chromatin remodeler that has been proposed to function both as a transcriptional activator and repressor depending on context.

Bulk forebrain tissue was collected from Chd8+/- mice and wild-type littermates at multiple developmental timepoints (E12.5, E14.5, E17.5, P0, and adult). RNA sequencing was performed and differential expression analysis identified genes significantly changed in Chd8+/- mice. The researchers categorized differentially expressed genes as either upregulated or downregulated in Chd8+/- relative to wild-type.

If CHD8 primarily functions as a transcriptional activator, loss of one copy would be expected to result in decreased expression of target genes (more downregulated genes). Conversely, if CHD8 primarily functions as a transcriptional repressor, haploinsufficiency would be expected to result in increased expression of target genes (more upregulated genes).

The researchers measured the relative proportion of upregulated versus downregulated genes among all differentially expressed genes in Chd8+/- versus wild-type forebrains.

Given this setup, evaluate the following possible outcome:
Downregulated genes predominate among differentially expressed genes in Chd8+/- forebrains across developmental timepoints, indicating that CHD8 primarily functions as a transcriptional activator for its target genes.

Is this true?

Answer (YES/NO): YES